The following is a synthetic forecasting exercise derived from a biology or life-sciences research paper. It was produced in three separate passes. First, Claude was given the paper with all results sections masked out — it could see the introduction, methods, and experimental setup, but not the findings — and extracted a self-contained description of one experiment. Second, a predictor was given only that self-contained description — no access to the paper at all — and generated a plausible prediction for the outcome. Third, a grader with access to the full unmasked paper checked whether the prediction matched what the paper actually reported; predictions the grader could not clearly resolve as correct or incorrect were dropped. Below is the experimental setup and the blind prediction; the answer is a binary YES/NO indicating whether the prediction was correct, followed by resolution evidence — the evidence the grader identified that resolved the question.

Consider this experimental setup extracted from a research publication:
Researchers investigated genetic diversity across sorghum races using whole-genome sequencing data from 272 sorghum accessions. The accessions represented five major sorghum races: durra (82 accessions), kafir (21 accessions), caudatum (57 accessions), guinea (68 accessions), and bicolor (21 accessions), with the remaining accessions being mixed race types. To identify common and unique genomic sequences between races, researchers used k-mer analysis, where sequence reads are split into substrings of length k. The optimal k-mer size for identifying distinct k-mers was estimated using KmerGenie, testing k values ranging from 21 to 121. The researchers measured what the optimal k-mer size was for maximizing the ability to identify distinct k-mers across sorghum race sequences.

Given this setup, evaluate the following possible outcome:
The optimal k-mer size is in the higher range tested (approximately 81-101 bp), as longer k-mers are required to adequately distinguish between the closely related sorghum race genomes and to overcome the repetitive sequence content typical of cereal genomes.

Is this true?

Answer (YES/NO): NO